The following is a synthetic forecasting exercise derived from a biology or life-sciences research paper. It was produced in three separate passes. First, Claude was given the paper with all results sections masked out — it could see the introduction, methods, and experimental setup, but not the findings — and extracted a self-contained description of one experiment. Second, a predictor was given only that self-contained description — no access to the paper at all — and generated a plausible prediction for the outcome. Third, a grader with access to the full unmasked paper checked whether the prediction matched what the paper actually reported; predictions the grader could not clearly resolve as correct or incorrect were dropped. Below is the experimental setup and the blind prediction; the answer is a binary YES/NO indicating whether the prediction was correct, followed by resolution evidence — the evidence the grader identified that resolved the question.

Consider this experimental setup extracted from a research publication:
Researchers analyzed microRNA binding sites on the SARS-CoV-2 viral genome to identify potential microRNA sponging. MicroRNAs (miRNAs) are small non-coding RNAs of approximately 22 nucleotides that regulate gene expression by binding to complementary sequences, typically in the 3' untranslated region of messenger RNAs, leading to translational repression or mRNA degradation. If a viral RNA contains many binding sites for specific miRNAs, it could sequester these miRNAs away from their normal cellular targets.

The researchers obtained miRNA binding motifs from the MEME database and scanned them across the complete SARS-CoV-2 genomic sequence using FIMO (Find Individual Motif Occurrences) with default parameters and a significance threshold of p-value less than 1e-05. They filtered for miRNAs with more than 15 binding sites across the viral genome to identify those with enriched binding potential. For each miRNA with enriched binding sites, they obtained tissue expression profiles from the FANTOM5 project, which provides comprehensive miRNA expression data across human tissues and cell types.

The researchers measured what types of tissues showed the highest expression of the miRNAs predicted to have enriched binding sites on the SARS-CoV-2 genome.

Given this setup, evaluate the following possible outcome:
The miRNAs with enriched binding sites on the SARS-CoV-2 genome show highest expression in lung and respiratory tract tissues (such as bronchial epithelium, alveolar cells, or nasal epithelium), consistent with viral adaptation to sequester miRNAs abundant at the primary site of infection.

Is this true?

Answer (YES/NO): NO